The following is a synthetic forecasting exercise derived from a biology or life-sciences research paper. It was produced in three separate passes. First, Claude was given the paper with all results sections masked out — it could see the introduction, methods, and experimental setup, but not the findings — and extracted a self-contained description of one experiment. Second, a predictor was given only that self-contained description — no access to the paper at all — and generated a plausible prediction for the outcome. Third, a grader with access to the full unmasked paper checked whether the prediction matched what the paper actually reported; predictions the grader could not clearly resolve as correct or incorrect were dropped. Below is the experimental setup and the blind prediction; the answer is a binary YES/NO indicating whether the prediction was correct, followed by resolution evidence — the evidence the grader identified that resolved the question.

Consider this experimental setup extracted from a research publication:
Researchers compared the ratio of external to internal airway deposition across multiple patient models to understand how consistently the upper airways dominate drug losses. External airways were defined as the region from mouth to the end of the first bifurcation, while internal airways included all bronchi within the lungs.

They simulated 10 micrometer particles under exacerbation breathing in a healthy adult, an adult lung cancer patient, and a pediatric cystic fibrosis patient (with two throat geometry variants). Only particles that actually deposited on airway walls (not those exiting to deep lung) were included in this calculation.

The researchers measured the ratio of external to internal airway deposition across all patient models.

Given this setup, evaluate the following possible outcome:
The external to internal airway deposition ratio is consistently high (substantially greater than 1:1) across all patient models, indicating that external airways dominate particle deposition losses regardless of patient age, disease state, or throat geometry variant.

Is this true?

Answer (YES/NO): YES